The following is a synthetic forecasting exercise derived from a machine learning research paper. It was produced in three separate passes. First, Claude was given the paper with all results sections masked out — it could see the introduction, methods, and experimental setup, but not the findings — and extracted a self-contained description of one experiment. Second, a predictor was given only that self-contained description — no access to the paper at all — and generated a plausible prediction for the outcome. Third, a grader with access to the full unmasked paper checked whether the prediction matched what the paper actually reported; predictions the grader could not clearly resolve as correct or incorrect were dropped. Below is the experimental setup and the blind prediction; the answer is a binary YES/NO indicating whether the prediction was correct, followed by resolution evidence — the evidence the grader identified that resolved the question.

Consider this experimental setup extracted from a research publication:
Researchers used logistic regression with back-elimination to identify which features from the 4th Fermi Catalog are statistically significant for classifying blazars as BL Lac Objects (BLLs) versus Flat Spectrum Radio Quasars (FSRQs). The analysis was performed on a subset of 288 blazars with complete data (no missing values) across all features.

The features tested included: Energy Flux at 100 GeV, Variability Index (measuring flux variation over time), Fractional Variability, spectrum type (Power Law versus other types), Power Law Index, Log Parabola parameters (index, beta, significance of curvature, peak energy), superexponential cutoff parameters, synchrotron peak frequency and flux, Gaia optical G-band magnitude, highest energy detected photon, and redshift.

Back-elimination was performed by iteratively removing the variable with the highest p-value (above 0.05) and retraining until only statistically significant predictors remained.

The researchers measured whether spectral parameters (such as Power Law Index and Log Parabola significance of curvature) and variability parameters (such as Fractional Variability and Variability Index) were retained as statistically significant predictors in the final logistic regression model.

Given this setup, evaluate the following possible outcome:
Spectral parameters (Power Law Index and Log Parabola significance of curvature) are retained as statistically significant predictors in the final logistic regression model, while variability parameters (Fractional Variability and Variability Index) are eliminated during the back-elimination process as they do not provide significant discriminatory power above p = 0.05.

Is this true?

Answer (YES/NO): NO